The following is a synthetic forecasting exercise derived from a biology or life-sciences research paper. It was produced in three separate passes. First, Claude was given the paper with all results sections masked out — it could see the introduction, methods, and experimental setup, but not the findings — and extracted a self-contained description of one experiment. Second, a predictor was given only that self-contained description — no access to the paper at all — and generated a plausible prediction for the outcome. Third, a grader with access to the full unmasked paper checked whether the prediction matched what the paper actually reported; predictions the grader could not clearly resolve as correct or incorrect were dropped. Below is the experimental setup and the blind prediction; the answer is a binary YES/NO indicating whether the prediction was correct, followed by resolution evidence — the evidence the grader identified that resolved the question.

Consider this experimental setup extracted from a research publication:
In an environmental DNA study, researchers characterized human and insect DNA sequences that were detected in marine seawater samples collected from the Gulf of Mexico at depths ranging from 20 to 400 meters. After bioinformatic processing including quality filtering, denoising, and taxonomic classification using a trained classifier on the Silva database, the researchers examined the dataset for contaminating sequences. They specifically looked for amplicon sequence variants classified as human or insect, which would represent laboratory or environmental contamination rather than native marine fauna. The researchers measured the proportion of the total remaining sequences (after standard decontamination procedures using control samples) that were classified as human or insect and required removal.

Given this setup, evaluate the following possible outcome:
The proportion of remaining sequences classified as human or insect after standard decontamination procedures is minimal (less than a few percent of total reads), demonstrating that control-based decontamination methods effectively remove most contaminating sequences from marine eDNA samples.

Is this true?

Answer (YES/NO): YES